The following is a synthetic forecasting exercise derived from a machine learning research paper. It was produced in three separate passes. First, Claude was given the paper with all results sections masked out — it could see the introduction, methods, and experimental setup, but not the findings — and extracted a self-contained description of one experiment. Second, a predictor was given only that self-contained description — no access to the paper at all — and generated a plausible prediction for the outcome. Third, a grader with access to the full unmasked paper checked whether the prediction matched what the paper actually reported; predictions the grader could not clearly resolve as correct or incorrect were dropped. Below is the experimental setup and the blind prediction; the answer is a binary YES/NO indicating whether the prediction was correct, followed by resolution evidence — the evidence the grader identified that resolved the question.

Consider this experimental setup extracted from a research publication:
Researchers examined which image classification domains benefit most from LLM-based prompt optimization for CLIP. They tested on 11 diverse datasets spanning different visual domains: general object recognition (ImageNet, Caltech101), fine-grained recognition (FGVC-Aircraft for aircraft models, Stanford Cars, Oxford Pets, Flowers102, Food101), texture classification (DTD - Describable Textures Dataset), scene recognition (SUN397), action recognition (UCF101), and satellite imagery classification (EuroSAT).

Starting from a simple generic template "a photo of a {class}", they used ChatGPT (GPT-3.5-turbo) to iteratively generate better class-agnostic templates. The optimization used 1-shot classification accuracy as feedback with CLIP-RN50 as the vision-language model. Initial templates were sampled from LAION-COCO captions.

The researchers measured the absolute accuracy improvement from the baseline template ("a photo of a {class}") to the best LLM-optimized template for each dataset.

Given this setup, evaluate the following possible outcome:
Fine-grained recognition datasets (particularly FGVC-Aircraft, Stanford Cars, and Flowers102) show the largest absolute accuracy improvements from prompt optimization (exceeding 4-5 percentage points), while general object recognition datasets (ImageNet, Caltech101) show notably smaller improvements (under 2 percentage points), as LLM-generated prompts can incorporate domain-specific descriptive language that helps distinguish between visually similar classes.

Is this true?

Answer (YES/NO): NO